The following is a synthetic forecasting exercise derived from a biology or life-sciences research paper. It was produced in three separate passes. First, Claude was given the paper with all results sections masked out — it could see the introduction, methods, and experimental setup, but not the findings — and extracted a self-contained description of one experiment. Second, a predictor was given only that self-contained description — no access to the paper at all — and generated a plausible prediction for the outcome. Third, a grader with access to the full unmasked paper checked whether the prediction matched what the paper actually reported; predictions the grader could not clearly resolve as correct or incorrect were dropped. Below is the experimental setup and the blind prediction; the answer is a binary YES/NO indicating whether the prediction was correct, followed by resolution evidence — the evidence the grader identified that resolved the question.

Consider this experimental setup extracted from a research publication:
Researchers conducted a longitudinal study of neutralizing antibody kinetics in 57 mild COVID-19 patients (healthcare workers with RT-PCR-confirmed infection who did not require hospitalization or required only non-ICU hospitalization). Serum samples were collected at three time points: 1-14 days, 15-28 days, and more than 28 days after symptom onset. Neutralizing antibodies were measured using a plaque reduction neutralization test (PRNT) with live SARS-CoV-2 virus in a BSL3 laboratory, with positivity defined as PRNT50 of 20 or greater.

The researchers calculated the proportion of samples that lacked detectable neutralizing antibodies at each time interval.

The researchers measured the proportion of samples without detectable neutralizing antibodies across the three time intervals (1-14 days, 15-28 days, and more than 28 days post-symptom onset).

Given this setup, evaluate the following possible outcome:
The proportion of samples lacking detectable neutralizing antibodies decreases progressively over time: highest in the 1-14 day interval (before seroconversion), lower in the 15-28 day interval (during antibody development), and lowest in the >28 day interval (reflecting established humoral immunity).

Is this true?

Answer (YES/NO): NO